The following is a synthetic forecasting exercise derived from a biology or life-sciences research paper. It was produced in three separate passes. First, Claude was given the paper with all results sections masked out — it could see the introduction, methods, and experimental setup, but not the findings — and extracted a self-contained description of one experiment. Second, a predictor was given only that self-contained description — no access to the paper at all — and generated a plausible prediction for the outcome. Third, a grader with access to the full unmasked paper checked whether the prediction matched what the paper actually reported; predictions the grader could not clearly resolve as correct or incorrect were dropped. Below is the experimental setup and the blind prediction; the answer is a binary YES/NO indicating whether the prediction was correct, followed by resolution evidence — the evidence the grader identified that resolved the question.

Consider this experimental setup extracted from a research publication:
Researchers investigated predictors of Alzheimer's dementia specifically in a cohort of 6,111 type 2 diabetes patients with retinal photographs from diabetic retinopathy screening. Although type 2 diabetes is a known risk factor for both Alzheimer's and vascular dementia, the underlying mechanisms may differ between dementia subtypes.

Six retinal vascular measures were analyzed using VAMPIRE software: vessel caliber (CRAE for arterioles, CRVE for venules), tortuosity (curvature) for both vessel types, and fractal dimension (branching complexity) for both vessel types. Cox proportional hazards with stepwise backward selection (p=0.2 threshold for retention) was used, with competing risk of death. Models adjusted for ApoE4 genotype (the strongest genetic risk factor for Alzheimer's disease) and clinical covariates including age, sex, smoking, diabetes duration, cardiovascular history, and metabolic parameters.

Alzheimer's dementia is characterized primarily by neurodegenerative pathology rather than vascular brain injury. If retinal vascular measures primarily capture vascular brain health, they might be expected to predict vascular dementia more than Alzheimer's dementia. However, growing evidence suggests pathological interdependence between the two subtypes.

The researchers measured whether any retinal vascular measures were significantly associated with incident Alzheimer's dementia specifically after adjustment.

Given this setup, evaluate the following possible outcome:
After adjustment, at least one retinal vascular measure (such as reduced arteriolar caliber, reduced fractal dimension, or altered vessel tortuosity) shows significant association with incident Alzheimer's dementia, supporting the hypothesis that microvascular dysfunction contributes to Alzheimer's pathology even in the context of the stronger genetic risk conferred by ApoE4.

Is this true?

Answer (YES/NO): YES